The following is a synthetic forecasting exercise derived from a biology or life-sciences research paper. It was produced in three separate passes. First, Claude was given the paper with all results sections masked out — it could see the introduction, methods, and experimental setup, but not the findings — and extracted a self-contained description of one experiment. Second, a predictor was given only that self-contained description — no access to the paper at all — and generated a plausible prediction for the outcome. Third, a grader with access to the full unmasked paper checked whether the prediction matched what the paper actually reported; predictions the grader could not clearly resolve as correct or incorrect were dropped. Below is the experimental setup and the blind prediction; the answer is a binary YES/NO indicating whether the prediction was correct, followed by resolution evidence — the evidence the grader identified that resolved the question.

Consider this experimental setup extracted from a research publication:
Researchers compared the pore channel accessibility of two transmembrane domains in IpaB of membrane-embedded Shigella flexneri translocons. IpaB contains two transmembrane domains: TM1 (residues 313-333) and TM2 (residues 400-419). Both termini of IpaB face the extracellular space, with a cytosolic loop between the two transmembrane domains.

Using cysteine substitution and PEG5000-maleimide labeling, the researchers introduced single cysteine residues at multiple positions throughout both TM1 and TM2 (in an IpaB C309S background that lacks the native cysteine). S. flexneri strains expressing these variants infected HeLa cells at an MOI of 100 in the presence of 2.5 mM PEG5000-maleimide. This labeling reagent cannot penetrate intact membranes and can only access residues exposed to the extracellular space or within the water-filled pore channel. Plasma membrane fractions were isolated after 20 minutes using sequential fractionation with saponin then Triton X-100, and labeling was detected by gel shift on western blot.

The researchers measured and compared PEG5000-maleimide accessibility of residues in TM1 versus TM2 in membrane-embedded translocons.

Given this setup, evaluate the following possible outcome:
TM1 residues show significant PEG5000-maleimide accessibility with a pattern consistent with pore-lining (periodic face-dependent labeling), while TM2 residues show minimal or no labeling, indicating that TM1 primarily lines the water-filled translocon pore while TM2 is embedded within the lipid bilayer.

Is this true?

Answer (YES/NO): YES